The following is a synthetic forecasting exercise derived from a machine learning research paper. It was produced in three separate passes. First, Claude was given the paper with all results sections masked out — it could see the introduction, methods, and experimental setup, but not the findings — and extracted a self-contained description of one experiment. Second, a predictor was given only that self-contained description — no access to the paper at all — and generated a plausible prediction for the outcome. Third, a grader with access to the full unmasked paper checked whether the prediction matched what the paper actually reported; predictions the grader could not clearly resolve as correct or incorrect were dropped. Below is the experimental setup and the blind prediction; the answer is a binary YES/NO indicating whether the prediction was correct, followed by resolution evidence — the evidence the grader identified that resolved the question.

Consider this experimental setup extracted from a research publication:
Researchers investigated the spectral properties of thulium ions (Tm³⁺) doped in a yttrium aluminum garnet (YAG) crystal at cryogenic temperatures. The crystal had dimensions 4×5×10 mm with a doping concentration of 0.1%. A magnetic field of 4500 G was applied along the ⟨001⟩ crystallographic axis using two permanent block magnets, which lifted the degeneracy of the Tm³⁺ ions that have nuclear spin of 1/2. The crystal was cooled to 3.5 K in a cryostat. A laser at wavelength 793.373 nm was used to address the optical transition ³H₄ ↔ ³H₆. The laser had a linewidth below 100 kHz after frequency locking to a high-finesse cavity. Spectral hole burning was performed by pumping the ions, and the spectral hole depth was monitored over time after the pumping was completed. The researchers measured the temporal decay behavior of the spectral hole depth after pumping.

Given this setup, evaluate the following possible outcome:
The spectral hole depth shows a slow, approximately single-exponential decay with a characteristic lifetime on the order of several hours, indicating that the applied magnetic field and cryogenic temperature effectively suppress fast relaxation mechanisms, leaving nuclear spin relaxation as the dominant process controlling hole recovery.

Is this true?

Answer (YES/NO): NO